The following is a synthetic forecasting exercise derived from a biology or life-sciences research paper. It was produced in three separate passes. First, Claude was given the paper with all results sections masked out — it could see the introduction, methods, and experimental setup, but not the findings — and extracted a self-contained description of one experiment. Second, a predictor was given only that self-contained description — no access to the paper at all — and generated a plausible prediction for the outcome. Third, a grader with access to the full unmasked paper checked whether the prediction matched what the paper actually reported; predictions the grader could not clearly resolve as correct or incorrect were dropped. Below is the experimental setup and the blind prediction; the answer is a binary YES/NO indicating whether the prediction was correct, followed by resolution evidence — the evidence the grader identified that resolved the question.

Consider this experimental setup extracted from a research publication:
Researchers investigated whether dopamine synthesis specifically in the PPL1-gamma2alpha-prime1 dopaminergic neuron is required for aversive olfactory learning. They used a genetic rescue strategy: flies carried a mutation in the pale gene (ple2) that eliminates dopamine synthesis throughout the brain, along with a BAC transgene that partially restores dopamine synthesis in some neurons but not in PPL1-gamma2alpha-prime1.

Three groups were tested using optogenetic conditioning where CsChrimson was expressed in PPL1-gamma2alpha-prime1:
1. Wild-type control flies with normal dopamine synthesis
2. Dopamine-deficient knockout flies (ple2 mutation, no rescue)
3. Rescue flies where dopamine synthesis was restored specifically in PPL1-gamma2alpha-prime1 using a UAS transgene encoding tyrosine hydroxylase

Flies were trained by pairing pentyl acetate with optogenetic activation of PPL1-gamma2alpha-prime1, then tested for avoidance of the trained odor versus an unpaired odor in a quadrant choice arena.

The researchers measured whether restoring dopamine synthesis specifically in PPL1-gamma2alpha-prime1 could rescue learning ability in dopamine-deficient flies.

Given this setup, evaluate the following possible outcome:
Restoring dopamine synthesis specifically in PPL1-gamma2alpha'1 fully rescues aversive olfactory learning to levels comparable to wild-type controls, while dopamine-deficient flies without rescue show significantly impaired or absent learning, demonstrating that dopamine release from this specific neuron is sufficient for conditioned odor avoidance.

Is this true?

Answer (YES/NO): NO